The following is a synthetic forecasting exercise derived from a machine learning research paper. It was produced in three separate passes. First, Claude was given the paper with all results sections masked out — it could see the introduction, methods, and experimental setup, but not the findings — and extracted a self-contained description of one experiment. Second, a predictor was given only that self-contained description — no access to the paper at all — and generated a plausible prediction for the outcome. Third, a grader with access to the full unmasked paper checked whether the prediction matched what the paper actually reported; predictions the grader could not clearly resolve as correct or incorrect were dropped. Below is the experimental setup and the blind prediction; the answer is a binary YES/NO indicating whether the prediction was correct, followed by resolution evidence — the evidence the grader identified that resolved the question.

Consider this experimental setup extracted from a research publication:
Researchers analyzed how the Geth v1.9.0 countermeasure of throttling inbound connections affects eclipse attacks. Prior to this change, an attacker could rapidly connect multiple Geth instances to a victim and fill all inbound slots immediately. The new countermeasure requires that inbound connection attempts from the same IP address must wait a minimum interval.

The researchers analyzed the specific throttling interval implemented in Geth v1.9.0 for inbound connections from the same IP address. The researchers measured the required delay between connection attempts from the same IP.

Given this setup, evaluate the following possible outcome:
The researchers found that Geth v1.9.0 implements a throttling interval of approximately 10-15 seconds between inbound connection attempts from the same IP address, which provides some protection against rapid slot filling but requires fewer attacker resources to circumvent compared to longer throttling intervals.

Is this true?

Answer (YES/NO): NO